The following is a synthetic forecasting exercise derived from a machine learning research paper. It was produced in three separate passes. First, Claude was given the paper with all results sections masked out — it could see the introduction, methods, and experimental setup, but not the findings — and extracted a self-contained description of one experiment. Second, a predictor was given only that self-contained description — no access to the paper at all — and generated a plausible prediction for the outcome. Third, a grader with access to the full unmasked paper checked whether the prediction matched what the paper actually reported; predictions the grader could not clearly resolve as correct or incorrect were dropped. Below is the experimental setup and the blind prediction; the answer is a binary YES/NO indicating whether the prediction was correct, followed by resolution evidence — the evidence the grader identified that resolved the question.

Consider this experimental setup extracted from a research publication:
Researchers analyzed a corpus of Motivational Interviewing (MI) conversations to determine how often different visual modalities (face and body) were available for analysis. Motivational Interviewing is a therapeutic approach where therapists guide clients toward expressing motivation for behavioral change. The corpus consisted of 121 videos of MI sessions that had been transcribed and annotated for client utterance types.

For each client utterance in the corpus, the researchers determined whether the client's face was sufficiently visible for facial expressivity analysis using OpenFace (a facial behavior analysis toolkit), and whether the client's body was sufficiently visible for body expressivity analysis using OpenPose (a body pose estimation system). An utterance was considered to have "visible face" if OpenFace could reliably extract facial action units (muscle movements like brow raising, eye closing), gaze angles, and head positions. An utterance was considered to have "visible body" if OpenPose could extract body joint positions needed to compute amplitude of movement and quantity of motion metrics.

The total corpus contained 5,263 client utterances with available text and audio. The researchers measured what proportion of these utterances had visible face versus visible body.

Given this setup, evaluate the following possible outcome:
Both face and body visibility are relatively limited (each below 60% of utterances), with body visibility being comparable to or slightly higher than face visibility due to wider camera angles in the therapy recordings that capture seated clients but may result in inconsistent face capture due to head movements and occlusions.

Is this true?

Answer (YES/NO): NO